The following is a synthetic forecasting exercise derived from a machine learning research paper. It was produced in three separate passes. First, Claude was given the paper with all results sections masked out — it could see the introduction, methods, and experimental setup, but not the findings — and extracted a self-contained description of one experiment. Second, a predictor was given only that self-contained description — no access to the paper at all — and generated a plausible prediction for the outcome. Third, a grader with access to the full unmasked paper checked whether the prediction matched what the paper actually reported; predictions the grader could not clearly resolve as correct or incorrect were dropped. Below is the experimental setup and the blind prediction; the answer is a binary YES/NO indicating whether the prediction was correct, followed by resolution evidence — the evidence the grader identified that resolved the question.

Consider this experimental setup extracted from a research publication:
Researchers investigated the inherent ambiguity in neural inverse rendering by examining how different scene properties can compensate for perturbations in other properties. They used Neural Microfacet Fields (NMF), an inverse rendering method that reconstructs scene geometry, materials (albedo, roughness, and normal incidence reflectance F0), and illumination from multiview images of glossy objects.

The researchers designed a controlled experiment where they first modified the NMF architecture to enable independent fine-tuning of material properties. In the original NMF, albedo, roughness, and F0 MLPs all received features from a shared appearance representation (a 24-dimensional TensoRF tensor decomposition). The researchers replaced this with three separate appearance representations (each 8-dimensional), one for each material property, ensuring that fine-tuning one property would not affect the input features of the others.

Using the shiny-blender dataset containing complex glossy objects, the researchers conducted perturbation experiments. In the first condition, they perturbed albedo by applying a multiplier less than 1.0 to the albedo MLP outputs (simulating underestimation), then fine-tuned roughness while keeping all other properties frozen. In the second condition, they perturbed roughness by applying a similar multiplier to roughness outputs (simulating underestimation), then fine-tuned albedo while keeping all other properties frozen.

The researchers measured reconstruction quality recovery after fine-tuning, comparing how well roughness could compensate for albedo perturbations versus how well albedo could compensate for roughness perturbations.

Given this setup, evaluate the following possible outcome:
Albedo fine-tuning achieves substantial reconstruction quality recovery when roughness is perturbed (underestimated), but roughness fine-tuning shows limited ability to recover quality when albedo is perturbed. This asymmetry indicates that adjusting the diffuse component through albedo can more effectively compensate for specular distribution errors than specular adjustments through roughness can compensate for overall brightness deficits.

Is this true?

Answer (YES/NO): NO